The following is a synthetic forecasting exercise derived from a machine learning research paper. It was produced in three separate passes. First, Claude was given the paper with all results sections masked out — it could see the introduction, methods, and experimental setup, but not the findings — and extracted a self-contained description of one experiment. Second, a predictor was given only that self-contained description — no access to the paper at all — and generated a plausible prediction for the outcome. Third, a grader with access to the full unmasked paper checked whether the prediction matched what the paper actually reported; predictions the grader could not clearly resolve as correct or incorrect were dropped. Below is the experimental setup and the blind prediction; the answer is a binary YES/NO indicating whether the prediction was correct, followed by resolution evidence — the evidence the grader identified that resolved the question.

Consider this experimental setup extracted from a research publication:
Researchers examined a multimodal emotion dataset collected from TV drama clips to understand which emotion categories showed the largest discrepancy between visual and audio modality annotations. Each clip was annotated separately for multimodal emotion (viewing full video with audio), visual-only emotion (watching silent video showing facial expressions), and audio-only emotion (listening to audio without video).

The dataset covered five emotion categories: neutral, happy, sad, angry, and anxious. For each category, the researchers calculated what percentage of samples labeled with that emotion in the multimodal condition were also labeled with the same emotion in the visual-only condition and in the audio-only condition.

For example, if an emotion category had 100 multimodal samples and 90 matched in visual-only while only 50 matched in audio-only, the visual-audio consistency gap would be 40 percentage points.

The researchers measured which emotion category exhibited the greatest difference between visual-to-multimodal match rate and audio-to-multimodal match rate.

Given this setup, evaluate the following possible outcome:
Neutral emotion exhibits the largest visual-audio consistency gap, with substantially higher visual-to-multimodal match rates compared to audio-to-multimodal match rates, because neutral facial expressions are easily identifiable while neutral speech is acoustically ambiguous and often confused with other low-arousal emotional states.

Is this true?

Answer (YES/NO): NO